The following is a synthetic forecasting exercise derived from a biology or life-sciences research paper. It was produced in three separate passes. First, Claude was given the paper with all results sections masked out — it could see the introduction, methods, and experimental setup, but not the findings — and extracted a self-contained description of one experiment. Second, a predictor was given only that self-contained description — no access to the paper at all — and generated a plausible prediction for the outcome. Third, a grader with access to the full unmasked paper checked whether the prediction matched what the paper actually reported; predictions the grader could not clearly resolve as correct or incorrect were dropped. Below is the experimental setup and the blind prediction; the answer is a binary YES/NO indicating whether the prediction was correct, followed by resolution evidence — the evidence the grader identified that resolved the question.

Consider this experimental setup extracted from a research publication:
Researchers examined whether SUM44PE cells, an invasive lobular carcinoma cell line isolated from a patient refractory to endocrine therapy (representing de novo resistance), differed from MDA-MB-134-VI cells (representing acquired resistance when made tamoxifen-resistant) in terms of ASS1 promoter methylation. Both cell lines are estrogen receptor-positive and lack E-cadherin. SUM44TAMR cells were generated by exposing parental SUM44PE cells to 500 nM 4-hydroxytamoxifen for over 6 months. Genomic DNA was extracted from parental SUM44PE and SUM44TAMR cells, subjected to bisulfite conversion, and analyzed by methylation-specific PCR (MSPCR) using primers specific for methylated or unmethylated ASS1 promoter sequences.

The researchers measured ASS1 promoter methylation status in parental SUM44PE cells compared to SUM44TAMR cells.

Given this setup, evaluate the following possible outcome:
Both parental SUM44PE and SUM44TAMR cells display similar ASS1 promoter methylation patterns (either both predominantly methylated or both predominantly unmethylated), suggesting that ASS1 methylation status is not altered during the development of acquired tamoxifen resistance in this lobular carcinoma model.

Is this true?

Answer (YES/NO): NO